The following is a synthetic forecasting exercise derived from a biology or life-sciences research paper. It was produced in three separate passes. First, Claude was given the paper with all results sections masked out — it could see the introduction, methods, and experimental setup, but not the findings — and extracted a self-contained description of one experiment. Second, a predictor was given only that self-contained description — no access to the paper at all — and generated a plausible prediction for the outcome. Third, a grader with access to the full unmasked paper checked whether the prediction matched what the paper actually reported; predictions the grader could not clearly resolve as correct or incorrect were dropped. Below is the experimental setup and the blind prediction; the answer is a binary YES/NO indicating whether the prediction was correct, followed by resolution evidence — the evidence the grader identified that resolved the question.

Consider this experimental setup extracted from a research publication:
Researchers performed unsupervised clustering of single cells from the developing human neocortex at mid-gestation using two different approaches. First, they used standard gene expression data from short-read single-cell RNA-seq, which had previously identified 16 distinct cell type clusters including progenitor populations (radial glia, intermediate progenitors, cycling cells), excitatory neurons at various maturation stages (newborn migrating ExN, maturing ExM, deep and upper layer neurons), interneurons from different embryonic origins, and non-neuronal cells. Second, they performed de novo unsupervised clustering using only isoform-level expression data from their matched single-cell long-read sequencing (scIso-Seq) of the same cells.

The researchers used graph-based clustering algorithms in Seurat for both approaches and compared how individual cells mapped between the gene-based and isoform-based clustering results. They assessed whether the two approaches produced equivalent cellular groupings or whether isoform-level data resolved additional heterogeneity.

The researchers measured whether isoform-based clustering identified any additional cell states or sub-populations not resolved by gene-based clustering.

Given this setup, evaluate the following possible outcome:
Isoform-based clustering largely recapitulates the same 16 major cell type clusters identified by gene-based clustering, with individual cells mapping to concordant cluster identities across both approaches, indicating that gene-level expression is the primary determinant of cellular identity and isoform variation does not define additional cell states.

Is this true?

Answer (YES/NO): NO